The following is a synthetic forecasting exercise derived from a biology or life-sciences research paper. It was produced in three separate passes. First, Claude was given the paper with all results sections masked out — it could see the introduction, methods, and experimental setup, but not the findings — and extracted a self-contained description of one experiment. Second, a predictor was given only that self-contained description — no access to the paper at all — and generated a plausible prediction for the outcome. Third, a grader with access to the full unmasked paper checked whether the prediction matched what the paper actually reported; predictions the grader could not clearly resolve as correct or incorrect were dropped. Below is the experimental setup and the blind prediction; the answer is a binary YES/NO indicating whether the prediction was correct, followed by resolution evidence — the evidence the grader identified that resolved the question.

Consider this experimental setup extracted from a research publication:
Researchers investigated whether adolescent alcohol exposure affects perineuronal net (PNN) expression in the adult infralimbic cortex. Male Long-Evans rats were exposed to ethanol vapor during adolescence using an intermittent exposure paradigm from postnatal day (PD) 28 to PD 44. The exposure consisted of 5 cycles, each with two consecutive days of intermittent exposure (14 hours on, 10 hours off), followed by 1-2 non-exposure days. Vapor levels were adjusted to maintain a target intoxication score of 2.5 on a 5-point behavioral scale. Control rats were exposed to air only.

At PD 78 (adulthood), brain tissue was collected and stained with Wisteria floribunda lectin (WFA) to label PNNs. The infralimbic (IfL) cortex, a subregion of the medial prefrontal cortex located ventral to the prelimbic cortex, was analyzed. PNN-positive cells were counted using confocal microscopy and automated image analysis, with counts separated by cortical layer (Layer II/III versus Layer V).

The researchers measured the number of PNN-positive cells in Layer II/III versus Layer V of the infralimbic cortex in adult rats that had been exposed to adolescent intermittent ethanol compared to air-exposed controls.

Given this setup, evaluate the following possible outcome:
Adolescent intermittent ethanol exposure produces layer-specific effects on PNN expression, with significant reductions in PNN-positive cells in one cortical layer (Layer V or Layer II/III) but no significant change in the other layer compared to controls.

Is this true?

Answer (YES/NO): YES